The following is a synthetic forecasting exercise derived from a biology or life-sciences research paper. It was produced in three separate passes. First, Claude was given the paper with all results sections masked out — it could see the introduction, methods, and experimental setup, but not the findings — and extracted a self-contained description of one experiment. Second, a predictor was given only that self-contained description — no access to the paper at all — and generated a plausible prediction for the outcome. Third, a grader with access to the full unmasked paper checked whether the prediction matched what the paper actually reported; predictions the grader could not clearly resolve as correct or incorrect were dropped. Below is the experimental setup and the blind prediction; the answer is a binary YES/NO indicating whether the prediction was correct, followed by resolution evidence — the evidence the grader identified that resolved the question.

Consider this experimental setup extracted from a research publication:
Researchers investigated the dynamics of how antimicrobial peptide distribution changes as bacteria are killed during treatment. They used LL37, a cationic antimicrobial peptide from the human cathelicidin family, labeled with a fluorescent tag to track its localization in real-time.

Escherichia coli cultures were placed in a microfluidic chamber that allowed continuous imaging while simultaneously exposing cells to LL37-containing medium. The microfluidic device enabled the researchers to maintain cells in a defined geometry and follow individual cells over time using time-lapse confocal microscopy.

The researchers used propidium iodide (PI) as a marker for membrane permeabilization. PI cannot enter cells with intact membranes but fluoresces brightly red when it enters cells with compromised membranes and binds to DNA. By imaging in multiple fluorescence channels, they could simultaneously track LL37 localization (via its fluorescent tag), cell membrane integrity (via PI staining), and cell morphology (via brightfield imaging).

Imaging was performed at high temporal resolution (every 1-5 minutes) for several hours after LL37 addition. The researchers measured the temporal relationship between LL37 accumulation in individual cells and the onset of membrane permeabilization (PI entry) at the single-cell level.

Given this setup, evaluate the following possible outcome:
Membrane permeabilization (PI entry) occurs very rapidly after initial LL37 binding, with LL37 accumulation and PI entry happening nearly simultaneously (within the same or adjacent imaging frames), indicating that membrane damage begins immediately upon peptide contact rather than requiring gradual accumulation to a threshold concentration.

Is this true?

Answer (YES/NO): YES